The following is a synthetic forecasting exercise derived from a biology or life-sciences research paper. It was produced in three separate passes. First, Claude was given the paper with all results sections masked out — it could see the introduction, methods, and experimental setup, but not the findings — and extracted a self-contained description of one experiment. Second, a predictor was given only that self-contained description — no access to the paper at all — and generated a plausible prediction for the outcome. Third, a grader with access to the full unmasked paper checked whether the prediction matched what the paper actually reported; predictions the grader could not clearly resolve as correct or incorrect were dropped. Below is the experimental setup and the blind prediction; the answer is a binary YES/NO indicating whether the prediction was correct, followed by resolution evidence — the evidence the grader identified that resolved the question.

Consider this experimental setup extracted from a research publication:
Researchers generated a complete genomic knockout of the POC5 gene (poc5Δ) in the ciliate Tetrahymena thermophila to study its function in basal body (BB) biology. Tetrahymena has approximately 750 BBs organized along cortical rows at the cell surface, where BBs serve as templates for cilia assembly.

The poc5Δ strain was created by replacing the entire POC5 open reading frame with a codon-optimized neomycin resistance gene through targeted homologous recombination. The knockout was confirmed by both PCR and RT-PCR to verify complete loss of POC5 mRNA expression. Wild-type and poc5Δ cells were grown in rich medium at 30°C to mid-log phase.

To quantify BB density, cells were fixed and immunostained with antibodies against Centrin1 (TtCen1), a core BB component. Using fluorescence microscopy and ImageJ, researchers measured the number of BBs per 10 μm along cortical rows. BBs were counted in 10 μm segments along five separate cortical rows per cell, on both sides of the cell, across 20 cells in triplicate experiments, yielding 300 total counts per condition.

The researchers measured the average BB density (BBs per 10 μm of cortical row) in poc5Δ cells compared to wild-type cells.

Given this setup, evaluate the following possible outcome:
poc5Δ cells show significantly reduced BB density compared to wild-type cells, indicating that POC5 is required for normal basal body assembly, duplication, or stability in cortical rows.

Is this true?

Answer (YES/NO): NO